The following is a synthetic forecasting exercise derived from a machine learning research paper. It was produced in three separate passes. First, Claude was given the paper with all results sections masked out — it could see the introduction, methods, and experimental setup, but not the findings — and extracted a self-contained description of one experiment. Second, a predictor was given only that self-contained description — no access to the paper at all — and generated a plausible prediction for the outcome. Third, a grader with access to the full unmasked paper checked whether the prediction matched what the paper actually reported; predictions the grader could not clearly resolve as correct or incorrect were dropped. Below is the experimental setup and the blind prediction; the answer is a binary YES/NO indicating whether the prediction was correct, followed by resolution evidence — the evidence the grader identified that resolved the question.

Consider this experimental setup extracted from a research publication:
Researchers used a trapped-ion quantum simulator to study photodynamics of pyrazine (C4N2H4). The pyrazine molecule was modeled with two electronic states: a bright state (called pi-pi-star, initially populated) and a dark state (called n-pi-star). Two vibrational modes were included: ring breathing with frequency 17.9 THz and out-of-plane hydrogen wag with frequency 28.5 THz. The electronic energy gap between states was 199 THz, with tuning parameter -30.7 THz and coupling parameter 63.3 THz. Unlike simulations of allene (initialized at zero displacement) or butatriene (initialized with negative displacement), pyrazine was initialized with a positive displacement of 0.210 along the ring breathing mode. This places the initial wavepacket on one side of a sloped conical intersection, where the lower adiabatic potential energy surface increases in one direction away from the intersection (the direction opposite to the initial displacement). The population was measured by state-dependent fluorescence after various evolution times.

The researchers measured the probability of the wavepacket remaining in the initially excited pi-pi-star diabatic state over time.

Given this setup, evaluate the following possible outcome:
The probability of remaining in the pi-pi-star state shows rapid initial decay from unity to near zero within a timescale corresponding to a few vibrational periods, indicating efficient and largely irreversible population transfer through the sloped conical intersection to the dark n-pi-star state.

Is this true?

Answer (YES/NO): NO